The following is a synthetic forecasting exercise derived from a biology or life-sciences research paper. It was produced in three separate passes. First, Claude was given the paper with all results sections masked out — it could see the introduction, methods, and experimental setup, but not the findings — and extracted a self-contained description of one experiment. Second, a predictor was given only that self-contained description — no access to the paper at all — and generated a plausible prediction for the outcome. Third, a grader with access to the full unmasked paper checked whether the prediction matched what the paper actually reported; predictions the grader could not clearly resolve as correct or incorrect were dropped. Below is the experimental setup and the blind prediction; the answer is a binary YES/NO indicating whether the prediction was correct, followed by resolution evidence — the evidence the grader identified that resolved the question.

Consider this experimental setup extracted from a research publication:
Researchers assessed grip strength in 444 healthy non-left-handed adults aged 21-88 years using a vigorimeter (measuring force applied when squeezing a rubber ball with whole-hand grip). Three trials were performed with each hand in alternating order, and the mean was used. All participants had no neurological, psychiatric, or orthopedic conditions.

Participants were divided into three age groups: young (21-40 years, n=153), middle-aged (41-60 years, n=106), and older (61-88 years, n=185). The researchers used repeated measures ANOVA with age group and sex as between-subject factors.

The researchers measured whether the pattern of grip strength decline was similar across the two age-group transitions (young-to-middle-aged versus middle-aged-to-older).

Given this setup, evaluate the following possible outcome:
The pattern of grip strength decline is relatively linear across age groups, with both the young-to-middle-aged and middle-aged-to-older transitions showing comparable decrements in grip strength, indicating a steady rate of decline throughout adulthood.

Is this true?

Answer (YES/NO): NO